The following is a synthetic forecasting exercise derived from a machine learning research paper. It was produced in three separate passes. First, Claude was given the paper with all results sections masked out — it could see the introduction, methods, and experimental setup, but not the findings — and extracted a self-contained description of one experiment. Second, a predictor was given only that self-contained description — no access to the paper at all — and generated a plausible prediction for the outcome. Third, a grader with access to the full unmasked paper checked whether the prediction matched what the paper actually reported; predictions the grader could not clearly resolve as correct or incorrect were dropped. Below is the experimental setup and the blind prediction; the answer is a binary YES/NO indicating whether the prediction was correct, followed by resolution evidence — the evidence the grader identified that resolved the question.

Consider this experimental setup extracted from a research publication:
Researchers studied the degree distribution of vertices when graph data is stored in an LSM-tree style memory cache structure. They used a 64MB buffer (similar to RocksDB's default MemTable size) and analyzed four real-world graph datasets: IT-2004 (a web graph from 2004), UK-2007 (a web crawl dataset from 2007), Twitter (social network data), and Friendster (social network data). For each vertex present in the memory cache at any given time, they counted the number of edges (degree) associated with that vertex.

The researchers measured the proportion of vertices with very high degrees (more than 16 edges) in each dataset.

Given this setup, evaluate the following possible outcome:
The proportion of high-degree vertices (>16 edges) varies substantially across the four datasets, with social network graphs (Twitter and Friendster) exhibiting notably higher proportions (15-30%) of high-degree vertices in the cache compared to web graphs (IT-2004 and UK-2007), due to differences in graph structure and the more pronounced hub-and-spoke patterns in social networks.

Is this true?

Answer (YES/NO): NO